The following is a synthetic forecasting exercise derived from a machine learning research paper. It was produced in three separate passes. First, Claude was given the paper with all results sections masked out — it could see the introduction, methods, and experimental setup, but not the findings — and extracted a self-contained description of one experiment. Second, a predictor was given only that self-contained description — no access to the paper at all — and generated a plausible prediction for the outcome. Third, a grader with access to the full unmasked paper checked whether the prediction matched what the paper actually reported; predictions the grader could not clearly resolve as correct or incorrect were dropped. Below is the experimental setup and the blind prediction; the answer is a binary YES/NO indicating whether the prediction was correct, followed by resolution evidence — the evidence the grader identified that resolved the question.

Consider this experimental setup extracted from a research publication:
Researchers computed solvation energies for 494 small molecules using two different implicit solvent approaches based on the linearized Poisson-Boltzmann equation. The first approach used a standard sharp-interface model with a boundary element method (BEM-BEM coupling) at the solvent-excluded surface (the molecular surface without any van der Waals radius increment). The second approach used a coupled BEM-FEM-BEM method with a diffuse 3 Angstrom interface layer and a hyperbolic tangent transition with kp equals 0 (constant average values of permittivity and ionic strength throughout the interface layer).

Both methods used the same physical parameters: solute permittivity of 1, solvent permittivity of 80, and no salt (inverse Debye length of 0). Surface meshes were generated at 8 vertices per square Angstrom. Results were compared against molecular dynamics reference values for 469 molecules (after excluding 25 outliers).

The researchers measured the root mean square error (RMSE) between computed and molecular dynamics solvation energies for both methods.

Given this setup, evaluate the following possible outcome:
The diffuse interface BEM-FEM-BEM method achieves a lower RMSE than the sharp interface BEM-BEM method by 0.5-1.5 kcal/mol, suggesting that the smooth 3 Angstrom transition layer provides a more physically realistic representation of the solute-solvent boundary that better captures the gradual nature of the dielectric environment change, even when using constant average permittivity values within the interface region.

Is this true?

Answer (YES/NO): NO